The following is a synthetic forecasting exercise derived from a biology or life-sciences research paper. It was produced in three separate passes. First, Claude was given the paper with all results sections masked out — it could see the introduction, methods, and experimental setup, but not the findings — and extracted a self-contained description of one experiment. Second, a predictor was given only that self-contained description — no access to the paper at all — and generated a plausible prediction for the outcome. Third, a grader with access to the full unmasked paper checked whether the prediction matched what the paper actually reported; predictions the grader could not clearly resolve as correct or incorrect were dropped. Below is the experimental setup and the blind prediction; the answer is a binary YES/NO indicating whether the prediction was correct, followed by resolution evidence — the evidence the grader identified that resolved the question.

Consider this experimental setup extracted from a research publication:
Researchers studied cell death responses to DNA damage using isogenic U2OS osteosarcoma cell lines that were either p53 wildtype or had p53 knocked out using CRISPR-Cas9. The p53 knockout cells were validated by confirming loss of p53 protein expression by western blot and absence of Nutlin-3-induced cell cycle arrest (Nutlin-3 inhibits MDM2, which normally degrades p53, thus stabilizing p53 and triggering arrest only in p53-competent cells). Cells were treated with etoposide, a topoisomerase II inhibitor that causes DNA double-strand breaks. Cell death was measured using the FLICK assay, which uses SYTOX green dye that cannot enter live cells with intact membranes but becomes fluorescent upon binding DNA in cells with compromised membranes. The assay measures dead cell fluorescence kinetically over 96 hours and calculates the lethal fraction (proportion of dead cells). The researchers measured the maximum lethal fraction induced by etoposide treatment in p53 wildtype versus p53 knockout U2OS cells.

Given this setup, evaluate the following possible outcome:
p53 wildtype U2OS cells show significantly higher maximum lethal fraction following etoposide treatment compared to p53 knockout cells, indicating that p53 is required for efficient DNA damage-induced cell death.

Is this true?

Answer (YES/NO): NO